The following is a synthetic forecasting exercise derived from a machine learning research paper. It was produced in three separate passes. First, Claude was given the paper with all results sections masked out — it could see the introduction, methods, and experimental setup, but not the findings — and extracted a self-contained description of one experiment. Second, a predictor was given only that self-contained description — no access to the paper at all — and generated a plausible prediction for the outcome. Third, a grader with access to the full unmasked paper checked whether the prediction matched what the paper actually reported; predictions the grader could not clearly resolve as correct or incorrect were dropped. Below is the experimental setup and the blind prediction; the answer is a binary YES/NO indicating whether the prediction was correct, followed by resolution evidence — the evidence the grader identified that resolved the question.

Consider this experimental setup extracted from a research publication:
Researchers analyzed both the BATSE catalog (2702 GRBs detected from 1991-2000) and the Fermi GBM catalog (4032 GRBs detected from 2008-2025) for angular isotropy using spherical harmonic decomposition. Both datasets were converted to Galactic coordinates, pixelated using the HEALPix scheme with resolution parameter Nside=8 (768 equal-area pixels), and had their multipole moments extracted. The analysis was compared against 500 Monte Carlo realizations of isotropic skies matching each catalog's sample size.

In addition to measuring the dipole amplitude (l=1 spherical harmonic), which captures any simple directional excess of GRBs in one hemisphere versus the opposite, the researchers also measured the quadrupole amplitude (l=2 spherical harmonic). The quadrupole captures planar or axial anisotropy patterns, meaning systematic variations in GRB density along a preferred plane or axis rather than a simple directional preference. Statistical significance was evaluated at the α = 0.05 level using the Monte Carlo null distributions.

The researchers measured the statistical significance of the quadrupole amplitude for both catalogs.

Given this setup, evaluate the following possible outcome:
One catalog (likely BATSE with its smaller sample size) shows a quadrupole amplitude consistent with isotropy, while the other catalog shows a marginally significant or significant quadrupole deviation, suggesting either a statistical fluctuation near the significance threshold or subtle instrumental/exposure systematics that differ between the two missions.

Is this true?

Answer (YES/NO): NO